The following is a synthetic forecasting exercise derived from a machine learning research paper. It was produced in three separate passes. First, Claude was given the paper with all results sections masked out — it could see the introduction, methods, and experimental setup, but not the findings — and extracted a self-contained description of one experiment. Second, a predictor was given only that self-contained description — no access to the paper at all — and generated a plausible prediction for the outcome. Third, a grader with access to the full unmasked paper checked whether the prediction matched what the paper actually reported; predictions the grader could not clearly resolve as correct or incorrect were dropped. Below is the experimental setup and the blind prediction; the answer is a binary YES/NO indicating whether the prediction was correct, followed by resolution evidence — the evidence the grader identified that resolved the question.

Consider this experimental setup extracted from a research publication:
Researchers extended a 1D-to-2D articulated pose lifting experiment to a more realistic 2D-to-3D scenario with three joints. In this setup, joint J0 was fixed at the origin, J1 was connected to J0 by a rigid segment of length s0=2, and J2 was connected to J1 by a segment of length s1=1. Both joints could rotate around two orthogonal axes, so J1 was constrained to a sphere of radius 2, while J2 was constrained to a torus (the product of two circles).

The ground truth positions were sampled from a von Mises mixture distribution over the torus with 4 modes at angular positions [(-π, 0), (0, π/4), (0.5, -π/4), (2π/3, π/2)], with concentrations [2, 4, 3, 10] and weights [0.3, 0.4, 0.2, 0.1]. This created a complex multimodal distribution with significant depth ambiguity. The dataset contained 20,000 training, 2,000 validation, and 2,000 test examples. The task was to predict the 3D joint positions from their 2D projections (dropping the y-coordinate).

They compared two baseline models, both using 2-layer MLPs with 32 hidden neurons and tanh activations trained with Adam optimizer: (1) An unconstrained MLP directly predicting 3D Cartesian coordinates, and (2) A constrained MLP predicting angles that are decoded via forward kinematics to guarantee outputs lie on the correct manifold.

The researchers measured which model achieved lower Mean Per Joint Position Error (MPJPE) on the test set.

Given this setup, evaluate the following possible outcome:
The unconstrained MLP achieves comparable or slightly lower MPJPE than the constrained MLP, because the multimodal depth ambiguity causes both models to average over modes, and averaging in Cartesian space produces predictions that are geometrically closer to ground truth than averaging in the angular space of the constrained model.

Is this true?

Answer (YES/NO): YES